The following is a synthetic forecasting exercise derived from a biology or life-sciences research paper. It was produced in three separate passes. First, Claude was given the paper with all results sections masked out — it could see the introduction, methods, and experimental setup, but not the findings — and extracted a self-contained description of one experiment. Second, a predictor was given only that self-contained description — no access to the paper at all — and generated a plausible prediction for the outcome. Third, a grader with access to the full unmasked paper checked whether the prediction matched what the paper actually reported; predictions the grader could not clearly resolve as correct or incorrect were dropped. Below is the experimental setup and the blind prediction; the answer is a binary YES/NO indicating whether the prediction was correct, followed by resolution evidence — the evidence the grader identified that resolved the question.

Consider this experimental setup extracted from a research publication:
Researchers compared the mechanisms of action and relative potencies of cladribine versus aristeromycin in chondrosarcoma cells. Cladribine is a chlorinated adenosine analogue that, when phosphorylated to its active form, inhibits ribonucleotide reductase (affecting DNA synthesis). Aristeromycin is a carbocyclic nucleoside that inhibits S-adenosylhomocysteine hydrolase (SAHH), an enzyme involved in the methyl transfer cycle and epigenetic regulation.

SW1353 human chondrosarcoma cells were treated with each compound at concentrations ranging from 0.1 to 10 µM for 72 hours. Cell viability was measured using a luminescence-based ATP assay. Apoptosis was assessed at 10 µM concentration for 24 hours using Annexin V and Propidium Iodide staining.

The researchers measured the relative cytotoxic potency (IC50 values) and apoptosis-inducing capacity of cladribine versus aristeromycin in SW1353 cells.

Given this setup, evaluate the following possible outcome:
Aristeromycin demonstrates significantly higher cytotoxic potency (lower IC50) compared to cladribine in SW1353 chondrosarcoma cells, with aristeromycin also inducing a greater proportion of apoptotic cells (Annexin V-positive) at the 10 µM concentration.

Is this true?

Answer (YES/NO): NO